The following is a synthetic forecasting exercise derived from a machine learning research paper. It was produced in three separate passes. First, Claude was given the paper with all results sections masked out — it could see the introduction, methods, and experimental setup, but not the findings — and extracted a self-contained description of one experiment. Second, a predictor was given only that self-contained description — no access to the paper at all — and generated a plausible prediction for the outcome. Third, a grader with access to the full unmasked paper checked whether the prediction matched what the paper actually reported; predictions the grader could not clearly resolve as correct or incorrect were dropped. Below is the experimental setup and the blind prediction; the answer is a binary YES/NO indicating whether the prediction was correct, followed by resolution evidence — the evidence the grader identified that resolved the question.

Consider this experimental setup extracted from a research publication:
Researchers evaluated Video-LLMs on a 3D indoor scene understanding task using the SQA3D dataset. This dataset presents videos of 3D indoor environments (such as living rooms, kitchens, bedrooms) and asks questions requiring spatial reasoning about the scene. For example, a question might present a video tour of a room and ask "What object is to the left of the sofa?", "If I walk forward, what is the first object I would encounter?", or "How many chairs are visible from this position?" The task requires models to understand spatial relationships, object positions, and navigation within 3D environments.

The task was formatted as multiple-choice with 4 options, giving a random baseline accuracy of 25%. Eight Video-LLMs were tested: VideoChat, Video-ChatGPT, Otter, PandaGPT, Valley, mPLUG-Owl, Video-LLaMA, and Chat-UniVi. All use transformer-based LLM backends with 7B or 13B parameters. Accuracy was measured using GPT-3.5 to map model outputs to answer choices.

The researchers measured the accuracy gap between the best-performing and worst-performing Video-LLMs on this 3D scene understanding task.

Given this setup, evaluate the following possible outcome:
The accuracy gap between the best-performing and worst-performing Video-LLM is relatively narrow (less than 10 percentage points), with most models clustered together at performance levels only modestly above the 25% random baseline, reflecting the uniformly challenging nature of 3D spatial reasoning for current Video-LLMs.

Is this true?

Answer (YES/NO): YES